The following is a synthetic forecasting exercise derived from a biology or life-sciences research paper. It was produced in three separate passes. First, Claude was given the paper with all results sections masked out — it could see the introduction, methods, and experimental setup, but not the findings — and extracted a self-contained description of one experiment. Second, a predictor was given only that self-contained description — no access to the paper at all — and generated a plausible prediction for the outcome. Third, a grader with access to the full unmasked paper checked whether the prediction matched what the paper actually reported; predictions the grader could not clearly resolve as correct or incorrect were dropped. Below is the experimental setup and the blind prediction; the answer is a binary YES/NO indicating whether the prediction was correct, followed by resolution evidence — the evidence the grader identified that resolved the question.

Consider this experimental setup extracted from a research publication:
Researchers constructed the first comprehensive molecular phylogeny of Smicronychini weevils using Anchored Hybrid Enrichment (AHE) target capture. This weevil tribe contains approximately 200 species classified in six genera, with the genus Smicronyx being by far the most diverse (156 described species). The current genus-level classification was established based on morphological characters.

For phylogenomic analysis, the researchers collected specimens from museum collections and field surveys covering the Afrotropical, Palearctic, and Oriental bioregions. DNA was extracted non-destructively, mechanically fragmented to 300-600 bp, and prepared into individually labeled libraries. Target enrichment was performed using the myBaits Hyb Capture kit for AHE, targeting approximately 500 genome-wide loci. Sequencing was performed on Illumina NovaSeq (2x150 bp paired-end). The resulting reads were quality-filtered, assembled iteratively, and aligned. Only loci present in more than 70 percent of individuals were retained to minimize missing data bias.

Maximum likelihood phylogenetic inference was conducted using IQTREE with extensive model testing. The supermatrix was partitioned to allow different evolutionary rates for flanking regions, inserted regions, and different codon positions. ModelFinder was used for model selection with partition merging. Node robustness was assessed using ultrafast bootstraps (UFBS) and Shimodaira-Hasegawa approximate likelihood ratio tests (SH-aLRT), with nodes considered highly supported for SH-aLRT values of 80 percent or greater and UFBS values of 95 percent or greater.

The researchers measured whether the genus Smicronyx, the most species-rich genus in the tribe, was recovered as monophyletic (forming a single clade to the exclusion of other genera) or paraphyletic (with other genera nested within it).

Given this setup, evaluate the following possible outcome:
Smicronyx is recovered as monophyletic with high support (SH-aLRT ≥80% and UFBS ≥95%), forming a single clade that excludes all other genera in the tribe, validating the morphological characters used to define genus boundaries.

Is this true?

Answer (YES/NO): NO